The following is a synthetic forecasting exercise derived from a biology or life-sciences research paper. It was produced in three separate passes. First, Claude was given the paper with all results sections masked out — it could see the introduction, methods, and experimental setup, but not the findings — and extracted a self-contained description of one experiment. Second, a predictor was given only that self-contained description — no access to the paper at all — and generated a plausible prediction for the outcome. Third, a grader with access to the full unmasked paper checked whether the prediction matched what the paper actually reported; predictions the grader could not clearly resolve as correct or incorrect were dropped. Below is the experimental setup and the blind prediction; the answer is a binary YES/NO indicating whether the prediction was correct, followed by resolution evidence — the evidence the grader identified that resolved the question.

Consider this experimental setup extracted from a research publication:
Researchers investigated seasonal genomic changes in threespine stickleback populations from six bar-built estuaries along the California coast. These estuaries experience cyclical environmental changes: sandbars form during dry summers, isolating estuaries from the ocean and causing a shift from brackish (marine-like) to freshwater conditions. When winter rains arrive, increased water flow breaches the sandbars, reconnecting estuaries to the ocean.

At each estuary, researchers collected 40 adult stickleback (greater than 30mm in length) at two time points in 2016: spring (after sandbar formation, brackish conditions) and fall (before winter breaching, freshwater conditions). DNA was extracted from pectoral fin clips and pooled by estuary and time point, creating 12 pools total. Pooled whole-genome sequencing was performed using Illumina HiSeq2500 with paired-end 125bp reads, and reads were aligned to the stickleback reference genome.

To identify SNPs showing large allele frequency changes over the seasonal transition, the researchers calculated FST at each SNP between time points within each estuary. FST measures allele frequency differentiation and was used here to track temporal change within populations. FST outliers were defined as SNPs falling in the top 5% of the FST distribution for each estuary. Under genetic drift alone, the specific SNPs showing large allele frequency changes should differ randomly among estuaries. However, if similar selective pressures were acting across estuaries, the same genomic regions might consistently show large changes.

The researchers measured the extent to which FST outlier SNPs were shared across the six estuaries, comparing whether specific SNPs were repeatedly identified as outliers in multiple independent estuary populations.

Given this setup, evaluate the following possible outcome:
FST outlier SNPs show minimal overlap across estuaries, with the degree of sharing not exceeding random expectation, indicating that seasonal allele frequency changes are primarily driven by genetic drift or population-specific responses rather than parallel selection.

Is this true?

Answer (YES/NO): NO